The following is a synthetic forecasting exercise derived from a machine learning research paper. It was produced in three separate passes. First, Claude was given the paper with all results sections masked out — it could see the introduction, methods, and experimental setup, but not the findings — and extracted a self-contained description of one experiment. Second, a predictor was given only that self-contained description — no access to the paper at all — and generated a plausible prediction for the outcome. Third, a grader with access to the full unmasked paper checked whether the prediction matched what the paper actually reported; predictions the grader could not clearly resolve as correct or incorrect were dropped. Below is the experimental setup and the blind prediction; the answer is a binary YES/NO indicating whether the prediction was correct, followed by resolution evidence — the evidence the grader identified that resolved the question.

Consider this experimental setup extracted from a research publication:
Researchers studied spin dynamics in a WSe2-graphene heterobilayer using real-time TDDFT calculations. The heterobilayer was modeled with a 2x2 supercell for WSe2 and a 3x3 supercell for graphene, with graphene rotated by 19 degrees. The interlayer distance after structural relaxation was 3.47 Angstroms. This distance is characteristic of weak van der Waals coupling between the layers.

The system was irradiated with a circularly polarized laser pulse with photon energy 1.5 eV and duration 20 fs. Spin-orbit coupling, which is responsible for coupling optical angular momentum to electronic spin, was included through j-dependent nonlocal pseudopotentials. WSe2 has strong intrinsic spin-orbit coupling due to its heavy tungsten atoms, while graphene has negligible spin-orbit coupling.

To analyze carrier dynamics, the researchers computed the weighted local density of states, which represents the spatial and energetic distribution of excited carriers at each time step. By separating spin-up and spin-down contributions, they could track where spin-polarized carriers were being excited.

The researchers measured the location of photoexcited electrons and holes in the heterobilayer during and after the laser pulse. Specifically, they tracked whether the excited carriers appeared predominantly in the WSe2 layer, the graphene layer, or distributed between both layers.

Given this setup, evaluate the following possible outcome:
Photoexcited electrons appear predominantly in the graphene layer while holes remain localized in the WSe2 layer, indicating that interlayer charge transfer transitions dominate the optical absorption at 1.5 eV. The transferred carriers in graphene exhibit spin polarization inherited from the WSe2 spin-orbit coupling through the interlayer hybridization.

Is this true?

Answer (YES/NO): NO